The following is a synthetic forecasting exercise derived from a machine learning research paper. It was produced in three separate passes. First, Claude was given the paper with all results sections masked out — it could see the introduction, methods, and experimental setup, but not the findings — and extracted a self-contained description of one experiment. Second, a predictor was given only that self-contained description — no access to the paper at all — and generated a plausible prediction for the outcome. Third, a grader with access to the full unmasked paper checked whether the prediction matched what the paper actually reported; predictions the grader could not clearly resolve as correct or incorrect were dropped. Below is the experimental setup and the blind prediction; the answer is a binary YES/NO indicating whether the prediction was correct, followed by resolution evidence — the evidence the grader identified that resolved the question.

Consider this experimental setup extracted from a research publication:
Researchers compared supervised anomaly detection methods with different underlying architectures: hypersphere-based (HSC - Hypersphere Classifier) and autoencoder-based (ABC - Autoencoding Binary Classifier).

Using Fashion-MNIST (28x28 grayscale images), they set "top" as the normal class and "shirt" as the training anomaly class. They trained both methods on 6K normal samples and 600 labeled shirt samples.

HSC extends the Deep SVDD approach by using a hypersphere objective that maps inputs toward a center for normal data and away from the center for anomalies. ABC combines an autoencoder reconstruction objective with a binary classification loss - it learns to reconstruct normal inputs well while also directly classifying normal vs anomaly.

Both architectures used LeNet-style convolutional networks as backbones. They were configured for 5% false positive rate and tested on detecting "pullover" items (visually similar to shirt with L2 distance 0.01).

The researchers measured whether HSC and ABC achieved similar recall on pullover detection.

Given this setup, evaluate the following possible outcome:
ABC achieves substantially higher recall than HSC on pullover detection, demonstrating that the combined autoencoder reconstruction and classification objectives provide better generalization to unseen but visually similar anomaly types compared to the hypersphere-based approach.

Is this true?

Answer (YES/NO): NO